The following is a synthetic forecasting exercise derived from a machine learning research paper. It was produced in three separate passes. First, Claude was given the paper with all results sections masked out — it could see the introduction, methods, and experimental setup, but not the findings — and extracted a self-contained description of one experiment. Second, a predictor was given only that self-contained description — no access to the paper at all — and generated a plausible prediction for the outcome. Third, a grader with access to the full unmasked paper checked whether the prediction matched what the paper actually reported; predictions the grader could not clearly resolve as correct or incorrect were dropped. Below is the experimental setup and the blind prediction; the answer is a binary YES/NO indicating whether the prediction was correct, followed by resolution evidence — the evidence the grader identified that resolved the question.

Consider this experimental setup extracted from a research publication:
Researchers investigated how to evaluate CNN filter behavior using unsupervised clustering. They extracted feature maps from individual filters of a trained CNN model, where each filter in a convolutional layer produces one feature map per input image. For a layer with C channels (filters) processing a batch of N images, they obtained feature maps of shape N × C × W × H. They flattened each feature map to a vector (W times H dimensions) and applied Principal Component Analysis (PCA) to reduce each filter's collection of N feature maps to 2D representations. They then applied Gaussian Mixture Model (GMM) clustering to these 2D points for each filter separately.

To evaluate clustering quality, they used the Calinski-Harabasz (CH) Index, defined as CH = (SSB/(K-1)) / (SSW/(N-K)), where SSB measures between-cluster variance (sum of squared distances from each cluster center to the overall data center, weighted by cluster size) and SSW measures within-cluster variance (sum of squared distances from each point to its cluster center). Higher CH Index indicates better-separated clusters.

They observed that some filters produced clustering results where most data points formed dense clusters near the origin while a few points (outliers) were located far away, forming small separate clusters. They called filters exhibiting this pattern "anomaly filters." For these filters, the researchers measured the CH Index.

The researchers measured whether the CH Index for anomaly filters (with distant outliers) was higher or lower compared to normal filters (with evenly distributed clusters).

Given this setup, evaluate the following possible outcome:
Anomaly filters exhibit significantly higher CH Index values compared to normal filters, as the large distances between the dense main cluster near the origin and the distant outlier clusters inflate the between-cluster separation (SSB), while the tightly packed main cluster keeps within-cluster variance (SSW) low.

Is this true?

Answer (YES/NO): YES